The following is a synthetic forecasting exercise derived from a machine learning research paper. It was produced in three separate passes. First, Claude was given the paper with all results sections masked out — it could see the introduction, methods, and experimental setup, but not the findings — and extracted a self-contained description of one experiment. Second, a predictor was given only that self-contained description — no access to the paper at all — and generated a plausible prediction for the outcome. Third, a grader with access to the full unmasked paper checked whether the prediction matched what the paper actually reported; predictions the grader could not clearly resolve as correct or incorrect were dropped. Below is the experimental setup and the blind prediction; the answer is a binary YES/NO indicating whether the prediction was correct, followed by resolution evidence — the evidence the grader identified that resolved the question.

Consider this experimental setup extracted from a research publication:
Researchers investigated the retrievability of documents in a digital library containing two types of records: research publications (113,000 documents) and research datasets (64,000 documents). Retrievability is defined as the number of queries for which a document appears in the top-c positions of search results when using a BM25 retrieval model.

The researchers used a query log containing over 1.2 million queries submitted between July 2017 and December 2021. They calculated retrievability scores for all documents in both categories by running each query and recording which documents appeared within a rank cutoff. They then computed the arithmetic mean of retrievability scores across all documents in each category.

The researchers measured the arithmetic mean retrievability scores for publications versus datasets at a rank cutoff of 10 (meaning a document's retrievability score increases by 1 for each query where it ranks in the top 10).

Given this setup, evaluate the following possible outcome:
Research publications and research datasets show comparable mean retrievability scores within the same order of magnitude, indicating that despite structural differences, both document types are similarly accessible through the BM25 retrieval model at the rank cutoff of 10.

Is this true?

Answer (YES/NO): NO